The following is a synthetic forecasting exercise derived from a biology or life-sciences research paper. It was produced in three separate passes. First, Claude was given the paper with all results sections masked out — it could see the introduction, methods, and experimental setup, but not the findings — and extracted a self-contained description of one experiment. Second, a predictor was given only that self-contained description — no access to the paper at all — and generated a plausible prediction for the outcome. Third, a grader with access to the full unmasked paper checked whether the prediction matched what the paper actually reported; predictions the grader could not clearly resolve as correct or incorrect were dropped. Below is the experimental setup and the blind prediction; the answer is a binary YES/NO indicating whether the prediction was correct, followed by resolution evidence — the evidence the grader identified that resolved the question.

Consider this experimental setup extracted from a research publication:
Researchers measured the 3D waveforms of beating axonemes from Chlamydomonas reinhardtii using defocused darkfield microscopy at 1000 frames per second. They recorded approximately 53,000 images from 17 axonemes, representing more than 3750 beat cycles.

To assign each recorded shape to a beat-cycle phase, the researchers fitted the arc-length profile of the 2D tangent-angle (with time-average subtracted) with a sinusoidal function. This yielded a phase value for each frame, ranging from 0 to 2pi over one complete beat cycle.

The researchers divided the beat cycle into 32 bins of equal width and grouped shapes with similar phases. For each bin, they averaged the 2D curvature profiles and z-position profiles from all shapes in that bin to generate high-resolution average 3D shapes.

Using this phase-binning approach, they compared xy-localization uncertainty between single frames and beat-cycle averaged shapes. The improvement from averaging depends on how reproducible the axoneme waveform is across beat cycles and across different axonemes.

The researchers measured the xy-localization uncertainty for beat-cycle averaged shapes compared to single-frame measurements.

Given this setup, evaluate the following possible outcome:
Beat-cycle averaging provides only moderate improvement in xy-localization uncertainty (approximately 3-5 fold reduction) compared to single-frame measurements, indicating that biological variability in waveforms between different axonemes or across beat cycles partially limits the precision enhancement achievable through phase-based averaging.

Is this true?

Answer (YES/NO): NO